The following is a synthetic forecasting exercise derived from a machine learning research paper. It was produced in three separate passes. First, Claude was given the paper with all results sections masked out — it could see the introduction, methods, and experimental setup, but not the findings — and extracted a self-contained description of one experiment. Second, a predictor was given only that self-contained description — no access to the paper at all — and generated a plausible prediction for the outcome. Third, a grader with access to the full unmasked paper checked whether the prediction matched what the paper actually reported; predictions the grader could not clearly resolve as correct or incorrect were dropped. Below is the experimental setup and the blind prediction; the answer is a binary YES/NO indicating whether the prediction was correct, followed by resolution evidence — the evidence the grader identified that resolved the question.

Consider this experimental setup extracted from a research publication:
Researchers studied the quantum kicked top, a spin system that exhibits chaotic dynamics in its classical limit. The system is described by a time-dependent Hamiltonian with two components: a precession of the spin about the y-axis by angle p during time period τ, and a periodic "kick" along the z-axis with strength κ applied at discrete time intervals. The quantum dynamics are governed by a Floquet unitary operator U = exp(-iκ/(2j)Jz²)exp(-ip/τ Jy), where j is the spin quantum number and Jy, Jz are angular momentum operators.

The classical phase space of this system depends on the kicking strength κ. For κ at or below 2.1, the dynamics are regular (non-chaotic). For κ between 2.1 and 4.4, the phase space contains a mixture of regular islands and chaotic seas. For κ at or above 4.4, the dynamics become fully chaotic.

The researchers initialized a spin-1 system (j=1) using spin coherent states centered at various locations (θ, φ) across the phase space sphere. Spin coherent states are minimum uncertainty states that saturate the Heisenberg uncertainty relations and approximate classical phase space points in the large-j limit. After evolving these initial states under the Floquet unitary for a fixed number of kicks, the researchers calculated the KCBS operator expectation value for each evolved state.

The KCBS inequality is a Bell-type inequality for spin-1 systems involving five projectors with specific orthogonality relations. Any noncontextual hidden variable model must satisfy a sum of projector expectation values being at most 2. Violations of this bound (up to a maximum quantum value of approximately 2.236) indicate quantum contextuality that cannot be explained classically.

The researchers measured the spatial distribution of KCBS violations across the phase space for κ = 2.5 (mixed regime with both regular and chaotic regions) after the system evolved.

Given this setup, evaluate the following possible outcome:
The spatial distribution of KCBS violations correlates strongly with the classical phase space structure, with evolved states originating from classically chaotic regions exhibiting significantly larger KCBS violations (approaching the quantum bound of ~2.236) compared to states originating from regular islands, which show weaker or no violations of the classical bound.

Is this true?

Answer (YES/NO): YES